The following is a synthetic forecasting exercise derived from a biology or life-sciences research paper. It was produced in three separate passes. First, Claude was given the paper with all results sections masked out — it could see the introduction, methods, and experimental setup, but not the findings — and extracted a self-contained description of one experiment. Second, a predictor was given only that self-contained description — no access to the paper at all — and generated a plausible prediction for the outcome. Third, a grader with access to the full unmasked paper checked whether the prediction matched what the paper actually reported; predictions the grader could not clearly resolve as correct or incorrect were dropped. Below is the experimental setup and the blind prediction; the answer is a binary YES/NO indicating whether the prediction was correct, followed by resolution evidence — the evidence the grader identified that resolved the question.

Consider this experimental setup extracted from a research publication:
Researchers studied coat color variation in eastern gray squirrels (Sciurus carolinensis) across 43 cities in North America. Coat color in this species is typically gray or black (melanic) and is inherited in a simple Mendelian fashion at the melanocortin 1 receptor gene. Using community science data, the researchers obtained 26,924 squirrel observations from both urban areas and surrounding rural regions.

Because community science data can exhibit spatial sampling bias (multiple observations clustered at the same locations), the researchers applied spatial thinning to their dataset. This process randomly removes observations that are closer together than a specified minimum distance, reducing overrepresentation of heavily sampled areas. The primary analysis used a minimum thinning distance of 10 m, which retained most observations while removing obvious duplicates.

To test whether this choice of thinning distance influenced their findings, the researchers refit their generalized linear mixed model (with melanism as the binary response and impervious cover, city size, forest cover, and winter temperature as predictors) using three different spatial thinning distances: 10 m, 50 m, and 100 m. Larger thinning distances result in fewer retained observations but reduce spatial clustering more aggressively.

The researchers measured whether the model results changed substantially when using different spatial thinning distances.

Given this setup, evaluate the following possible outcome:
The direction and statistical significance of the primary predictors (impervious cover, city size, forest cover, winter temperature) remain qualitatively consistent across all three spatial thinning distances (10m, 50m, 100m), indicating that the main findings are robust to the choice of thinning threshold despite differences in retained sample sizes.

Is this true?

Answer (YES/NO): YES